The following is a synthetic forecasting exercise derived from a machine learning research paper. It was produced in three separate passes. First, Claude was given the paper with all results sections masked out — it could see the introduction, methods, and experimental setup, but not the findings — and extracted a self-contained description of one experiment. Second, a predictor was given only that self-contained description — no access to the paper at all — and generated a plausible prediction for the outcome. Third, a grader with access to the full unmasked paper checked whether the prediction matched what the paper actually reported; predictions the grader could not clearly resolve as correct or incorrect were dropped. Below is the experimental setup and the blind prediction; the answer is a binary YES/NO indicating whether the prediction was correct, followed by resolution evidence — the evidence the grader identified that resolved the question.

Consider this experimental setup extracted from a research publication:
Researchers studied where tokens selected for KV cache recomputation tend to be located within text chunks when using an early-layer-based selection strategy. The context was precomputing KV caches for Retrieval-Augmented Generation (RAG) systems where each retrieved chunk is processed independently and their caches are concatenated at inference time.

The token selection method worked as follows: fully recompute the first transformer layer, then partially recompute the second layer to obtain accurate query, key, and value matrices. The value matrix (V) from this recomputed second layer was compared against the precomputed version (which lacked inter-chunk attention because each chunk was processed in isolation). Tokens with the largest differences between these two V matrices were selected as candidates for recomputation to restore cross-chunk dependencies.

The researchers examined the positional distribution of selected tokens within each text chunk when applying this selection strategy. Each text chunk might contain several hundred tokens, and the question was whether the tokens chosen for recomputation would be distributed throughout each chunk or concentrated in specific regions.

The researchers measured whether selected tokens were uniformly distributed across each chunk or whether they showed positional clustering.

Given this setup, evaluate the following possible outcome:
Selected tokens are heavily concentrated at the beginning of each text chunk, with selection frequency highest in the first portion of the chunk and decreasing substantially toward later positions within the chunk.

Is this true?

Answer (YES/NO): YES